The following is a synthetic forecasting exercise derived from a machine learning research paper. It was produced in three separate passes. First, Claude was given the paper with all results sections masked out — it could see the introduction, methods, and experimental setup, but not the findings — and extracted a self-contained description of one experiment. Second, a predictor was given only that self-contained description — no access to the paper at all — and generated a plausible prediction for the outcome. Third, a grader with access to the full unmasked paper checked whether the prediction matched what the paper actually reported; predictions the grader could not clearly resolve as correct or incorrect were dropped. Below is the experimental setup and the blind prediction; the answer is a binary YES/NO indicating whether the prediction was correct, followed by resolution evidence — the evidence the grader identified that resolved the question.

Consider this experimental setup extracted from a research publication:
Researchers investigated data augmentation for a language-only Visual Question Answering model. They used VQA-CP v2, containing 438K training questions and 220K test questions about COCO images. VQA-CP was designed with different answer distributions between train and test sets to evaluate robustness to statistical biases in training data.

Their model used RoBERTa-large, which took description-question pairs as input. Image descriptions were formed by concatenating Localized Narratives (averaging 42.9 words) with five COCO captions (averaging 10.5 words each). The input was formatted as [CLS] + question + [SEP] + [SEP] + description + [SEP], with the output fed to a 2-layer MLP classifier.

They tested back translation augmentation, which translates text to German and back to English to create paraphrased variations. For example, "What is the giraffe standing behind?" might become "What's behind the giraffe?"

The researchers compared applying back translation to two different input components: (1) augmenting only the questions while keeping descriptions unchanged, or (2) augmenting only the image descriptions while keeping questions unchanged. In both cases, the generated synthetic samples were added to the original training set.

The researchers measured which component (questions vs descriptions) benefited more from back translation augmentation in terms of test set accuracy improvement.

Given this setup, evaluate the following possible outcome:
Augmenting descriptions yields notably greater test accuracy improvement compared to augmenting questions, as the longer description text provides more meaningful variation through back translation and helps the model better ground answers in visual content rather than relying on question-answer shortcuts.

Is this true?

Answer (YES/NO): NO